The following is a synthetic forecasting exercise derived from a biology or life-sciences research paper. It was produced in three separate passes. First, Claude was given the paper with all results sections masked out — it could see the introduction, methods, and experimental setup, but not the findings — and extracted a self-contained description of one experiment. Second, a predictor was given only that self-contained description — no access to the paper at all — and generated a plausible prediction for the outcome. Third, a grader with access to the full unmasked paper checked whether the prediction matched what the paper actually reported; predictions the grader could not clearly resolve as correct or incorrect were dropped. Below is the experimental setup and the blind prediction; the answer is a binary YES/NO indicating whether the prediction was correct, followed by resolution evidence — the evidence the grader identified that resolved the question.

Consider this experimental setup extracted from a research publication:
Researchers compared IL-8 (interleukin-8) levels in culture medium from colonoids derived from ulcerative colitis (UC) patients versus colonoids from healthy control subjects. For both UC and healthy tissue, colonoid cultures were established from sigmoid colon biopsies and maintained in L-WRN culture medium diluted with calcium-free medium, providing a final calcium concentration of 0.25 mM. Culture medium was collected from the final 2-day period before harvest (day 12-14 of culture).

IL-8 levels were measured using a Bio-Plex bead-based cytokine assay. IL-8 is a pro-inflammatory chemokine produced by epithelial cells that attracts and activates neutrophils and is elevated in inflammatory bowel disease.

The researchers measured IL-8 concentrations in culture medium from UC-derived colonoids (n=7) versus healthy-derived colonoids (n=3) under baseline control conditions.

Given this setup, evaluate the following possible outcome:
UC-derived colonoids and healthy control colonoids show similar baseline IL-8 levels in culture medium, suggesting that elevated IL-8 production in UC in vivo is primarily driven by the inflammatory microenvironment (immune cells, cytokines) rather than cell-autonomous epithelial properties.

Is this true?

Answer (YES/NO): NO